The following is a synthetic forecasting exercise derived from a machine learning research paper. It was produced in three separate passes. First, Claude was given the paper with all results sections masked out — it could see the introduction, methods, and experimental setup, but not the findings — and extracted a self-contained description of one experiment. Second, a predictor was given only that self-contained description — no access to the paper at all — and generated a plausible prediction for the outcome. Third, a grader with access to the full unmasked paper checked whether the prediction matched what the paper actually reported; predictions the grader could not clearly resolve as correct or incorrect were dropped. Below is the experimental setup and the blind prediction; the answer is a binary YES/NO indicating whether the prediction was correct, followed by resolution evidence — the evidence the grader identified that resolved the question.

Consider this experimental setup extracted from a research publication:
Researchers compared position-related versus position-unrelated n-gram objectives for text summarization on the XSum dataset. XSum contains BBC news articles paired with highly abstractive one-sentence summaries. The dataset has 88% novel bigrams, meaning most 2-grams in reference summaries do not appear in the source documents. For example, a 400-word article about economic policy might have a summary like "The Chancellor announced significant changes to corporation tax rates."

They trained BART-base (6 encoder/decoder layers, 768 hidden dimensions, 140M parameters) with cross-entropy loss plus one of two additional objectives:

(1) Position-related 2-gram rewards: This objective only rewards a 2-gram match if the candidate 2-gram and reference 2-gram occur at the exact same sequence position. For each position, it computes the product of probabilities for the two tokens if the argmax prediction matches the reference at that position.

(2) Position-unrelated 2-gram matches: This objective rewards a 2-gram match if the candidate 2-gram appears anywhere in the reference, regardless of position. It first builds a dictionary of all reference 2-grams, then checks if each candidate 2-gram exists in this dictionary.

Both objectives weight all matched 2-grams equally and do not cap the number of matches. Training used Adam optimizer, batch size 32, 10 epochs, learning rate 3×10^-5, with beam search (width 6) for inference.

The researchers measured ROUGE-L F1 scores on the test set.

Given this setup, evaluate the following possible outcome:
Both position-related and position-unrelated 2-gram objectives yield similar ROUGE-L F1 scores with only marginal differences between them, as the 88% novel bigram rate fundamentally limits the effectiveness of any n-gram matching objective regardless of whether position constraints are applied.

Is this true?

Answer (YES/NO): NO